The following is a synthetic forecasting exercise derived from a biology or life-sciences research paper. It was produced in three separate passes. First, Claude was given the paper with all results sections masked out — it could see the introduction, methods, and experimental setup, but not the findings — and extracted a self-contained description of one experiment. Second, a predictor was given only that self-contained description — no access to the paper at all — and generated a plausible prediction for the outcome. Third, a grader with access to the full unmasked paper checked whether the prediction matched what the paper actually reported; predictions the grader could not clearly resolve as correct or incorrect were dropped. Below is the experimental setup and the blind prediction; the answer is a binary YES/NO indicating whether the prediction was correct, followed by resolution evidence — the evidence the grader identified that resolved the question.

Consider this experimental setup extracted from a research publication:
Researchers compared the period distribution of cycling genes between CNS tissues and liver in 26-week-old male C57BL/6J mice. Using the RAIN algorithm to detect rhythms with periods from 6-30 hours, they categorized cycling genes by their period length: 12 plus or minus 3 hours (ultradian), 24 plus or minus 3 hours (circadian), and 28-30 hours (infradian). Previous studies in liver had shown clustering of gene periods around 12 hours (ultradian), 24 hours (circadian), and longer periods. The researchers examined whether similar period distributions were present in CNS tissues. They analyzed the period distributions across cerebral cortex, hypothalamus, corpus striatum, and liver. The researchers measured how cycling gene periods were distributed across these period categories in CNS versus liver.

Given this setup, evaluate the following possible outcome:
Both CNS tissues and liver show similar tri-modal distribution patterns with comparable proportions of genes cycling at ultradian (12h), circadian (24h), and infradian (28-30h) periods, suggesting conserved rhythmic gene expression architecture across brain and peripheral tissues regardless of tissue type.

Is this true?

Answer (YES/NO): NO